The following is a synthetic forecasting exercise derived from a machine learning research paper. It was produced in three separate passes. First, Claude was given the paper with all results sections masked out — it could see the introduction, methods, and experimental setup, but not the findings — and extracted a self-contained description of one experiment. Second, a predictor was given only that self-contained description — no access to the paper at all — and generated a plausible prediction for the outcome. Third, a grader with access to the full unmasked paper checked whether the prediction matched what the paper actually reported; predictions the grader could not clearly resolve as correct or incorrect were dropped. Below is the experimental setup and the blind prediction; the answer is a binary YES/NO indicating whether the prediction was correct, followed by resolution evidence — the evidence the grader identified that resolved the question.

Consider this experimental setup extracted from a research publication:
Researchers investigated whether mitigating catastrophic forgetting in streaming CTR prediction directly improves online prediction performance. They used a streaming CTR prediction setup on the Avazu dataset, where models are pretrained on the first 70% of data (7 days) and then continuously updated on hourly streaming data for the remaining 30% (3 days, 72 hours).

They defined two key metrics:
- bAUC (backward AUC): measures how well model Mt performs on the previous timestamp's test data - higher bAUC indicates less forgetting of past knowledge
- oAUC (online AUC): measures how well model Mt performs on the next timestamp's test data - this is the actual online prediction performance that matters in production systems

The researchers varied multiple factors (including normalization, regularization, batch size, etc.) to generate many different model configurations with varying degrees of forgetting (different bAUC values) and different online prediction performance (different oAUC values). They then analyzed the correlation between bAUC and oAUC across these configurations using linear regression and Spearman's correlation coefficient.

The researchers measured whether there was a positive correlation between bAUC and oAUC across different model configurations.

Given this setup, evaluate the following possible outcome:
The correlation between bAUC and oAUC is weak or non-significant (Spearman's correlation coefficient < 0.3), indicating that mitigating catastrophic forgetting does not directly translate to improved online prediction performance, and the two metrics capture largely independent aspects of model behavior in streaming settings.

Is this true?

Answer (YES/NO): NO